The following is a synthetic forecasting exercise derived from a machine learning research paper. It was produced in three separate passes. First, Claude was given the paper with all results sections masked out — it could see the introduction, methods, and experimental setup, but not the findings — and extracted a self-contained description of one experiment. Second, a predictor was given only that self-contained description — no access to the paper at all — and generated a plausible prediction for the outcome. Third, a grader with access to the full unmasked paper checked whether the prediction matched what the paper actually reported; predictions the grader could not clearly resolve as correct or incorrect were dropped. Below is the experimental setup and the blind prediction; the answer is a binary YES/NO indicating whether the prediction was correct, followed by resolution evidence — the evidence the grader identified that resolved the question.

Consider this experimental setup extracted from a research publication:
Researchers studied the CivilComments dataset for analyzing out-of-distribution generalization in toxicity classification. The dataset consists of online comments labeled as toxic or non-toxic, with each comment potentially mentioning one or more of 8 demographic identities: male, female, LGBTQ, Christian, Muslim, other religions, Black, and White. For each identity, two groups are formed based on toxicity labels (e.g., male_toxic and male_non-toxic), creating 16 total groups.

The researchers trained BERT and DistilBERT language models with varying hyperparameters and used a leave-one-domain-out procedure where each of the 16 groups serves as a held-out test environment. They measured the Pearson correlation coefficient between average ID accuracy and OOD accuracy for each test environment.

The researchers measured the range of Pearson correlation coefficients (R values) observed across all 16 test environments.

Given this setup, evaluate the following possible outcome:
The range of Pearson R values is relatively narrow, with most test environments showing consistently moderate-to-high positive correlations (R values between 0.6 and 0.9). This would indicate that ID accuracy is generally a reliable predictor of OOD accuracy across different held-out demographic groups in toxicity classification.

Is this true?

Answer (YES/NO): NO